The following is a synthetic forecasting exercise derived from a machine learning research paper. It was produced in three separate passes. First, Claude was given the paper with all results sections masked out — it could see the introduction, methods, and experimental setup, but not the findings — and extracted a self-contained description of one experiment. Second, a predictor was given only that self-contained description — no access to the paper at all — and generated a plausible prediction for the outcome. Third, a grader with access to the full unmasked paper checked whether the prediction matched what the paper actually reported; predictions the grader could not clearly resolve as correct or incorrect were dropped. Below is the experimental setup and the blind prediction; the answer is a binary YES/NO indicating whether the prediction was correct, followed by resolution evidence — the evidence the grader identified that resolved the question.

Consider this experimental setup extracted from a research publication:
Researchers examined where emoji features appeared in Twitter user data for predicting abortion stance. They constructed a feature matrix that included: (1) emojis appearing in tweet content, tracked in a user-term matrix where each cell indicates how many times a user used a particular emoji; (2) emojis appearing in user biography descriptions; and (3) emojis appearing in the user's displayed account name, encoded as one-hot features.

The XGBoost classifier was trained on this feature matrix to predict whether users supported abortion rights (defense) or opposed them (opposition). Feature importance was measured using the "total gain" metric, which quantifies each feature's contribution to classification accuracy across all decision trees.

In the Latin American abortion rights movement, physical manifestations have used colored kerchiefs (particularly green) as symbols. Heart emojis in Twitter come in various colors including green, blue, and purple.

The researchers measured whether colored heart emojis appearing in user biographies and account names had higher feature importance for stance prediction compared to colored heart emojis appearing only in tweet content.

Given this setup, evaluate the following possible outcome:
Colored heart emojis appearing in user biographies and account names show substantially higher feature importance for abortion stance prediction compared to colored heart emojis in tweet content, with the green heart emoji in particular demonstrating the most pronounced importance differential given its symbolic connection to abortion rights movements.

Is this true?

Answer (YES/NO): NO